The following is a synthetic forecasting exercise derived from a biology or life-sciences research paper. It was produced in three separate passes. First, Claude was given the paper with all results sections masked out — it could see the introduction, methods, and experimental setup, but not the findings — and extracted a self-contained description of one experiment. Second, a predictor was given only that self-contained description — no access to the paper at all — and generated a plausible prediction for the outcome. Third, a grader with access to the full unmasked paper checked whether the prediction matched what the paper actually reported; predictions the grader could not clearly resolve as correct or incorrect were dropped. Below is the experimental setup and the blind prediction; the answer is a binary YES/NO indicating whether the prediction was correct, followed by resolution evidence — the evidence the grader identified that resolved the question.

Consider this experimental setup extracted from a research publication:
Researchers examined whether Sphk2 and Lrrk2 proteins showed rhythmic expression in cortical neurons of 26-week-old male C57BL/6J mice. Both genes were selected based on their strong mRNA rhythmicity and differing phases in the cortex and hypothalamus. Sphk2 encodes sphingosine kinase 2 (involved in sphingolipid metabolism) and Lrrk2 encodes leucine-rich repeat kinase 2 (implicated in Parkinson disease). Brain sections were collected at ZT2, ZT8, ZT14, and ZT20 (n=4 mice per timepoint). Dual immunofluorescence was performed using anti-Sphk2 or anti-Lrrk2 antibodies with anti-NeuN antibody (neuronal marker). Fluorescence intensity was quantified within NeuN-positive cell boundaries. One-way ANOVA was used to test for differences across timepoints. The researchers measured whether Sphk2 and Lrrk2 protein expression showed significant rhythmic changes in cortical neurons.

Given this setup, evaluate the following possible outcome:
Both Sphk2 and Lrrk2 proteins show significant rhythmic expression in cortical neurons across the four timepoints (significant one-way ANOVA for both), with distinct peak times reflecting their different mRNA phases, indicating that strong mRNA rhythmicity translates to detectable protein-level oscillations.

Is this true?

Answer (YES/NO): NO